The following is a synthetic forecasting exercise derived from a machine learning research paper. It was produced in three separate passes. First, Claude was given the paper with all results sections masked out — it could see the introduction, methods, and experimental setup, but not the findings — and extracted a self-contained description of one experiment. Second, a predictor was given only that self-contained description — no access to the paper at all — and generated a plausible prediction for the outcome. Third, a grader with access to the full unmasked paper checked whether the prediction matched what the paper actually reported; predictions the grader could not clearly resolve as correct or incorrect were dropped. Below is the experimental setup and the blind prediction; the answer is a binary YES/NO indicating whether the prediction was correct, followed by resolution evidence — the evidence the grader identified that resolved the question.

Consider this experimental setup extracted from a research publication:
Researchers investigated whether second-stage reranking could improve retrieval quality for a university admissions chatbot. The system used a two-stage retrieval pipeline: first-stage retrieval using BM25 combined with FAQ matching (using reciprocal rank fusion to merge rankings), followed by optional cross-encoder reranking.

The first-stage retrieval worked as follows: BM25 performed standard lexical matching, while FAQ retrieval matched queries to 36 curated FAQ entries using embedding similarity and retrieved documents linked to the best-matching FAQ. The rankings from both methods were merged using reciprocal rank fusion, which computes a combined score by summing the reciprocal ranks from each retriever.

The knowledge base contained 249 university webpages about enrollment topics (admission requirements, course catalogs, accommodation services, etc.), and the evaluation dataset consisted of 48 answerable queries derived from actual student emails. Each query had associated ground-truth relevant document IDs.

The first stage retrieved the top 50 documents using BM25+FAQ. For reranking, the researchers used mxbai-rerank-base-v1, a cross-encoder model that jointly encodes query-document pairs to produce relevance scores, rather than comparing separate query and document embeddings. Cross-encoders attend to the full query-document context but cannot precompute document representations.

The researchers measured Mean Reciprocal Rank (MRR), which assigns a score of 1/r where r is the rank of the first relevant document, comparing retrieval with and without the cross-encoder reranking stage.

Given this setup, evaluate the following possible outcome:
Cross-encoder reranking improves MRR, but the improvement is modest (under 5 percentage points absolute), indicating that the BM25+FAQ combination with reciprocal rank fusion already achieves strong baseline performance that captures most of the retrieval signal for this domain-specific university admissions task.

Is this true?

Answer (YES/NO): NO